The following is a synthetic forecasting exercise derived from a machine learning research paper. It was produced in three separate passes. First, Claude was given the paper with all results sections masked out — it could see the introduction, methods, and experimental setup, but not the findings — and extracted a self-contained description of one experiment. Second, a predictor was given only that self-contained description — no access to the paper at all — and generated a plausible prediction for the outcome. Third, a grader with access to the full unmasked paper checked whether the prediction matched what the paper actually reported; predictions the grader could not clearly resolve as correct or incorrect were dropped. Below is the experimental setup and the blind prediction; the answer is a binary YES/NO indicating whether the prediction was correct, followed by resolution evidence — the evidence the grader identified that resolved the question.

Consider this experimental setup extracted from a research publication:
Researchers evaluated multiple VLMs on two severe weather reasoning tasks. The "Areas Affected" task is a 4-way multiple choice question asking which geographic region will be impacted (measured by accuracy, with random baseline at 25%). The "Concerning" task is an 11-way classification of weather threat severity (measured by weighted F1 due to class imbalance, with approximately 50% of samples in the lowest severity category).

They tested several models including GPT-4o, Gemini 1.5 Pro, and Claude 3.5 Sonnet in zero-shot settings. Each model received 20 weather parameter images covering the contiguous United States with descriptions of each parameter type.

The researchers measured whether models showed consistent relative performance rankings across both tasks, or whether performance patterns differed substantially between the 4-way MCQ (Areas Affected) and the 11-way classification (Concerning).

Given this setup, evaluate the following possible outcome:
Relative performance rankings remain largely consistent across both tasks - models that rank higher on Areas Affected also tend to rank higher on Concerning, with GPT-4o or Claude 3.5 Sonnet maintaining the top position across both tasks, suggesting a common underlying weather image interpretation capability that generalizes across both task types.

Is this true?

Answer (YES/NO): NO